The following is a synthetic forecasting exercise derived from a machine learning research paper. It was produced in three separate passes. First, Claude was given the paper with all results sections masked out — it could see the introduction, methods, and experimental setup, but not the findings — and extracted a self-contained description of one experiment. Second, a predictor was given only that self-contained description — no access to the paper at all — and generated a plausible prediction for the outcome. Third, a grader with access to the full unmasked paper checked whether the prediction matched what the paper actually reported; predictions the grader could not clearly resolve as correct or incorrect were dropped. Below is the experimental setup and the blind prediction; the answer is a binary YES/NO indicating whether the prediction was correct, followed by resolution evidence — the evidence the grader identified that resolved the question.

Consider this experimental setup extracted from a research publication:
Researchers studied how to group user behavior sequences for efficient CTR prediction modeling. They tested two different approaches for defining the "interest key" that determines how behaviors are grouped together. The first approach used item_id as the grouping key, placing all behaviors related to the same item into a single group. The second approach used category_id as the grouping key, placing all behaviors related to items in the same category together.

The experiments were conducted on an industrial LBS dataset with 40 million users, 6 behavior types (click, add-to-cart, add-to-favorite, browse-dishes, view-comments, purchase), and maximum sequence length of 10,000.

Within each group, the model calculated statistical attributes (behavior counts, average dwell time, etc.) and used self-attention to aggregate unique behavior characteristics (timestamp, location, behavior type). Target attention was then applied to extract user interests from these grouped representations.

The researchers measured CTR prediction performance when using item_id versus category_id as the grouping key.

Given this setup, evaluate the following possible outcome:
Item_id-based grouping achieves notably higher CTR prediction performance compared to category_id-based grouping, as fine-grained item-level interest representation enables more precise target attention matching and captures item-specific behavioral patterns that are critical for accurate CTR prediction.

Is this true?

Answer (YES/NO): YES